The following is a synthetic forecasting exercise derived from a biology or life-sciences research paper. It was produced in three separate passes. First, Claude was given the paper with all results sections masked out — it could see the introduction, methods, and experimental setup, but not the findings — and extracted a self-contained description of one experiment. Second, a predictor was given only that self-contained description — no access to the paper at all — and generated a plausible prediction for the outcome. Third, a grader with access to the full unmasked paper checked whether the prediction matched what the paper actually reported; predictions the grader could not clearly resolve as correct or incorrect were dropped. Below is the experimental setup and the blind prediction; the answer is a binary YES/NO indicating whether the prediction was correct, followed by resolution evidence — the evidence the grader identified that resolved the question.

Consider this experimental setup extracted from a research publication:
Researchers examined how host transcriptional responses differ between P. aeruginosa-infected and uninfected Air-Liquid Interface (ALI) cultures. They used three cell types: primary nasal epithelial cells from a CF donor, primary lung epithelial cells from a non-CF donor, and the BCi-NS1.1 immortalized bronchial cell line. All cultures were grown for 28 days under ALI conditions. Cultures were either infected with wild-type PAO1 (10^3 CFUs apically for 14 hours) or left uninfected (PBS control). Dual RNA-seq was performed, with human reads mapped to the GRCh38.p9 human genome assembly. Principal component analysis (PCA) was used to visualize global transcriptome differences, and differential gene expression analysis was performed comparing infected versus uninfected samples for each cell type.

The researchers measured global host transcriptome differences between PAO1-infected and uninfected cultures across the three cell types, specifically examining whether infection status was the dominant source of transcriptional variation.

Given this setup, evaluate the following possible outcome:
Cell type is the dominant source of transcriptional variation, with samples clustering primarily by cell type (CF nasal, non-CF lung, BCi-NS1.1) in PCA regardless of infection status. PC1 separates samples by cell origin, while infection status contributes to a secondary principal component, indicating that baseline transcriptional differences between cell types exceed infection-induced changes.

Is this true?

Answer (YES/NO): NO